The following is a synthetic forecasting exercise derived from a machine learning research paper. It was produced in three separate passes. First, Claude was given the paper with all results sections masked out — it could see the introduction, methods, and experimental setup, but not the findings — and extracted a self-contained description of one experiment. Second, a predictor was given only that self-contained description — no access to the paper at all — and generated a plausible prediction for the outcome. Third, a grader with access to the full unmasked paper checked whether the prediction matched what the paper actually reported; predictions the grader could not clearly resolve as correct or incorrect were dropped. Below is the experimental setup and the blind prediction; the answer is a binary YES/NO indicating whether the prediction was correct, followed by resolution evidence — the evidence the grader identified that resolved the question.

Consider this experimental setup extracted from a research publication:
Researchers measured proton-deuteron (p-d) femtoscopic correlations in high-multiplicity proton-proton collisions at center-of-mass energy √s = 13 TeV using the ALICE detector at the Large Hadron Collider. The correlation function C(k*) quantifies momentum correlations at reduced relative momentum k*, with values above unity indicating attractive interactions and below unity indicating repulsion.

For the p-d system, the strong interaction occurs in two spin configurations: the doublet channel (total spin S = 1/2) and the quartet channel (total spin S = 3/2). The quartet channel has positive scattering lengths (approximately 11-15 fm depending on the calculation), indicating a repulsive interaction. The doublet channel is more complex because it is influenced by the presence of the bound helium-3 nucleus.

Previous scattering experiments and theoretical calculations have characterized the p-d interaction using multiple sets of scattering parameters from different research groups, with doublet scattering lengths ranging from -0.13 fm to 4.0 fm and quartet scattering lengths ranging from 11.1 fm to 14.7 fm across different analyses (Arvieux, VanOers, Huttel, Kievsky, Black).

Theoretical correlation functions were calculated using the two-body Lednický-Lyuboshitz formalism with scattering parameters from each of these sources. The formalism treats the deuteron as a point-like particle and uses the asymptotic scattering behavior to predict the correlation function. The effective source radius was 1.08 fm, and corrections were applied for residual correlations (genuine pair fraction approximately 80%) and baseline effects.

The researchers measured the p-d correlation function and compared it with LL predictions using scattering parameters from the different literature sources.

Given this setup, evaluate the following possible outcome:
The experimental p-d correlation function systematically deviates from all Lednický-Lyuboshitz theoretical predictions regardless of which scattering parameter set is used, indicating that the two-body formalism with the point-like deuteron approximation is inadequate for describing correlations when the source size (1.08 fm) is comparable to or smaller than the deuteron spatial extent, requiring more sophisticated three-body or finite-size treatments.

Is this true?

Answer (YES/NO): YES